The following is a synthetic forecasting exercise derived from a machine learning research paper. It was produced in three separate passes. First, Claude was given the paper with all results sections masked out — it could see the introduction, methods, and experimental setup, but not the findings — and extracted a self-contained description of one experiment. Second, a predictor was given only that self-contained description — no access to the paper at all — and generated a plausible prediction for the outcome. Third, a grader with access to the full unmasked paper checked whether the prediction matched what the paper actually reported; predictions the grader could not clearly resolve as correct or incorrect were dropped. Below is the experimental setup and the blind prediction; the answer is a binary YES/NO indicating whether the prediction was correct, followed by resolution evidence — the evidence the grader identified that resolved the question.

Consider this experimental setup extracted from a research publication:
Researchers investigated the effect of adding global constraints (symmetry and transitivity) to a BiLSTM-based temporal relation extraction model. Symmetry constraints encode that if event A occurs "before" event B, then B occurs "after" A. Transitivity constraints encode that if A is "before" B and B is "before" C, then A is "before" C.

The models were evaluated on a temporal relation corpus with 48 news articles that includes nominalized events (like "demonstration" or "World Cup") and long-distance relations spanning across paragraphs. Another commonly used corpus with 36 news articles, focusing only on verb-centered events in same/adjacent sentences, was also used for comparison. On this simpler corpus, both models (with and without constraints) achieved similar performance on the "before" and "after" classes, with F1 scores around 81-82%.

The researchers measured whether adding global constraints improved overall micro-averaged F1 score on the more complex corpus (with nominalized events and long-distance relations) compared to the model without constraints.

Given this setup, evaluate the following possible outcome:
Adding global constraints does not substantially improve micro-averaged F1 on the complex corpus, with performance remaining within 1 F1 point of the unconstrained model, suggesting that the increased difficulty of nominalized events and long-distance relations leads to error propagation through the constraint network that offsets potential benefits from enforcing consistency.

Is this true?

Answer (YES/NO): NO